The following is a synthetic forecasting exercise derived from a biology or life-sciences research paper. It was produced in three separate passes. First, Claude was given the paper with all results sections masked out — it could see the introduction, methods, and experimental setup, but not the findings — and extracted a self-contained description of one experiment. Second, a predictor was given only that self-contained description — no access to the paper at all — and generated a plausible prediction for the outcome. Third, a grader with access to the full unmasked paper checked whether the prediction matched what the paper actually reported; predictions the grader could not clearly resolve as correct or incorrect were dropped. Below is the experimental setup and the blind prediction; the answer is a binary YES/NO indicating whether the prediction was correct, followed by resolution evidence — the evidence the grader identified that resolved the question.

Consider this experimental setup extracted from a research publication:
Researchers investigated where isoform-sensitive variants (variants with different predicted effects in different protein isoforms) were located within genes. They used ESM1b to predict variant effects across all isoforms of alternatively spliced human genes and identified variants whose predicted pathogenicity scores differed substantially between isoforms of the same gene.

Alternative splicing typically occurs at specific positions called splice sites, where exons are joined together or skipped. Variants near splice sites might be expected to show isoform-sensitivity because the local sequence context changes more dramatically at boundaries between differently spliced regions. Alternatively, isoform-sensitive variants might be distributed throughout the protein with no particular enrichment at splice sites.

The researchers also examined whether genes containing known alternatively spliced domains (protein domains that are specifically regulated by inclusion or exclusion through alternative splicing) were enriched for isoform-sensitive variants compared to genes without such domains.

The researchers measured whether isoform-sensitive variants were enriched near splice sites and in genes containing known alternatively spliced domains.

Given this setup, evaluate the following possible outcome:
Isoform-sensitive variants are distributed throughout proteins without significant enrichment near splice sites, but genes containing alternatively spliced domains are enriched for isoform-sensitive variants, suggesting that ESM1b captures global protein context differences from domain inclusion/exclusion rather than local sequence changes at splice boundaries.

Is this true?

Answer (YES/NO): NO